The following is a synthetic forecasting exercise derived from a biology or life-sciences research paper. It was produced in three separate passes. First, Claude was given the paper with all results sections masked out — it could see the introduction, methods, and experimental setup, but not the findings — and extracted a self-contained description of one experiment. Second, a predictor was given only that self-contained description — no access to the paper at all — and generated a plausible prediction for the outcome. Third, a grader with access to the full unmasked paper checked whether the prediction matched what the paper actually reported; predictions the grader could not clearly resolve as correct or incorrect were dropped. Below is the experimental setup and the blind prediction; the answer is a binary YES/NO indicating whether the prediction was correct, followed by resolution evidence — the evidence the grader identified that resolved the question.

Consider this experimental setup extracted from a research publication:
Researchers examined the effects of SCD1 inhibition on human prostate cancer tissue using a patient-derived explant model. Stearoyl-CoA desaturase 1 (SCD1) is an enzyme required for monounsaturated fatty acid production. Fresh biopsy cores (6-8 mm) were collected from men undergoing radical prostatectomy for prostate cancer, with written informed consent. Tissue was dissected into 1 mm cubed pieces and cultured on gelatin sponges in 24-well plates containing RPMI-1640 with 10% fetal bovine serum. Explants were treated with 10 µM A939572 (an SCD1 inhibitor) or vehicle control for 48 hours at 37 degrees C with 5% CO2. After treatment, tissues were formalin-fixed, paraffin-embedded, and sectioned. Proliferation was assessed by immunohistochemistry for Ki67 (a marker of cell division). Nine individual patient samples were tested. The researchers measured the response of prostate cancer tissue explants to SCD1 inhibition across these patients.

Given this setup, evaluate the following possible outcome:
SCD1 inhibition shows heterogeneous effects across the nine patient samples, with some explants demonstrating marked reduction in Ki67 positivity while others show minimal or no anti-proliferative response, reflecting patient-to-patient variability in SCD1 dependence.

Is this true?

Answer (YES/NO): YES